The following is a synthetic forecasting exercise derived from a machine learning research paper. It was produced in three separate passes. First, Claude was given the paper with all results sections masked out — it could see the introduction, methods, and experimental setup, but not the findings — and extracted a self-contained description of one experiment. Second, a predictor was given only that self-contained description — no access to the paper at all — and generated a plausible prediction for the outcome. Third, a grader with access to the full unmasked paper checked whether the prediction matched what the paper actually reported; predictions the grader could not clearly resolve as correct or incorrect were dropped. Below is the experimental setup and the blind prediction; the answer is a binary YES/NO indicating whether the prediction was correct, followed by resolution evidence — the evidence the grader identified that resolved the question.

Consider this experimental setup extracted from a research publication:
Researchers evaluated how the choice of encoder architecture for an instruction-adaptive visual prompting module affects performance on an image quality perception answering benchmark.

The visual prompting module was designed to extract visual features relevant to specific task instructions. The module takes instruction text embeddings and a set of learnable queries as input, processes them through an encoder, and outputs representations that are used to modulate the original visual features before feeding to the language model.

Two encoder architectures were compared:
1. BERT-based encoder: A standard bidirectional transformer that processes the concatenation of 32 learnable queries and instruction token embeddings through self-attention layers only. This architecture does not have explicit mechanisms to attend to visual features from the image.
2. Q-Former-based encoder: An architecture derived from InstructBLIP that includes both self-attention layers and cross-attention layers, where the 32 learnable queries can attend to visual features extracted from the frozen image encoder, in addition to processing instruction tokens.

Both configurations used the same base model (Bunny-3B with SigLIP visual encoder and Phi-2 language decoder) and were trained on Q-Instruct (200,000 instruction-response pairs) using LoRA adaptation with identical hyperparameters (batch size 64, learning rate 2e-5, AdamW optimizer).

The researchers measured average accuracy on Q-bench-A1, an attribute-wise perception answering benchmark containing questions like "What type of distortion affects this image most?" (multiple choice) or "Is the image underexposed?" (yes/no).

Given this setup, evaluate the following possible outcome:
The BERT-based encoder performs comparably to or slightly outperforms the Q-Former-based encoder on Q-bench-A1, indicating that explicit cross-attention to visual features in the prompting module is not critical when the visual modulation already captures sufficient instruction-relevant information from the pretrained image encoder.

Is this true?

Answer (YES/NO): NO